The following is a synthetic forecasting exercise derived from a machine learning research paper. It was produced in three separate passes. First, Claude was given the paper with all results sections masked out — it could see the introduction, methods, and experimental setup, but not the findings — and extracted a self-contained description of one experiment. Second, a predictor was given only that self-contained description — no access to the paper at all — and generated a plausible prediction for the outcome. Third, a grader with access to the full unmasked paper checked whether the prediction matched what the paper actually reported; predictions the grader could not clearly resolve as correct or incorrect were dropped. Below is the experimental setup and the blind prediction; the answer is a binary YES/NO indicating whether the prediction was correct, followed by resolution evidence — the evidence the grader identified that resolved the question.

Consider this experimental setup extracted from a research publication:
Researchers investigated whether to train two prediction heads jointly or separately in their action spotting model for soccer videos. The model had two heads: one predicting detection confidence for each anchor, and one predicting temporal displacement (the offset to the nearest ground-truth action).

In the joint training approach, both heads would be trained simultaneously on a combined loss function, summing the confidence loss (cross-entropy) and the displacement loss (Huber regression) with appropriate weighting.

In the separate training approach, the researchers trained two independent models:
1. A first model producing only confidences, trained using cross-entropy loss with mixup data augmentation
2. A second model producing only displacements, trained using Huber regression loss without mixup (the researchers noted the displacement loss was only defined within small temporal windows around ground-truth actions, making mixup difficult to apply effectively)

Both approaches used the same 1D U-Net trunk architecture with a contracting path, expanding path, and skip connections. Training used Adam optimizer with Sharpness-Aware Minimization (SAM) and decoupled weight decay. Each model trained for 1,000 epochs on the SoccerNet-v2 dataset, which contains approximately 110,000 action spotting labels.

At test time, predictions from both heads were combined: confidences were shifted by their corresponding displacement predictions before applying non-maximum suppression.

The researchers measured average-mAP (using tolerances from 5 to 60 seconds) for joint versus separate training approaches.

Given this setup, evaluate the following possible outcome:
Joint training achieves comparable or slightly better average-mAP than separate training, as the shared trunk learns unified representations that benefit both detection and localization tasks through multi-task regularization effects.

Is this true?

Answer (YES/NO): NO